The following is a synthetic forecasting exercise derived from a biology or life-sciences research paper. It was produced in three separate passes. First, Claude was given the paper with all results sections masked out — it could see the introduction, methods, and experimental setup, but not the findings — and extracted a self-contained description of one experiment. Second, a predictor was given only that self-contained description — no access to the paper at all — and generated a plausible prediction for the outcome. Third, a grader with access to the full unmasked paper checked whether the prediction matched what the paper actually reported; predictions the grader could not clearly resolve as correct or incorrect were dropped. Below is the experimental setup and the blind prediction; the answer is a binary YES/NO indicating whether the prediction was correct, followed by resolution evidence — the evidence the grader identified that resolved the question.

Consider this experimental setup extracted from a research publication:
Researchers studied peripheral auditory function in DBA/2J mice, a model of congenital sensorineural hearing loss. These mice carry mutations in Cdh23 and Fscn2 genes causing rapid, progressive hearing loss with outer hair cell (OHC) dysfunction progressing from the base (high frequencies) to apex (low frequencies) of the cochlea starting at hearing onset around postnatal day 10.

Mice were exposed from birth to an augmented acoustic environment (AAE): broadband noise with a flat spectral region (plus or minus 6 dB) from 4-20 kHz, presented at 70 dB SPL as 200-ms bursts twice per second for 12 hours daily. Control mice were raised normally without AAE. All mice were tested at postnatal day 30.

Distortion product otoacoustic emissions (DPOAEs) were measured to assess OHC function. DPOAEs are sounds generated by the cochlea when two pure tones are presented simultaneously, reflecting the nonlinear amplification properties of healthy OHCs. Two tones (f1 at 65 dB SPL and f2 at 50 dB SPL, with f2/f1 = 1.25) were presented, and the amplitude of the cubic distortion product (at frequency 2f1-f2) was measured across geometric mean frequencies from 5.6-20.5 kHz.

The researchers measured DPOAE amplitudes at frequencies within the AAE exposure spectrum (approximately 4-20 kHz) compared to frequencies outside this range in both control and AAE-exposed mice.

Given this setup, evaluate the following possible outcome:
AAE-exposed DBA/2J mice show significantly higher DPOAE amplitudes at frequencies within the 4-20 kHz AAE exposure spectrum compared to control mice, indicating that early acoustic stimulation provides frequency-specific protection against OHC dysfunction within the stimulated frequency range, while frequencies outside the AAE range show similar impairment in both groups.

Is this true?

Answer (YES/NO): YES